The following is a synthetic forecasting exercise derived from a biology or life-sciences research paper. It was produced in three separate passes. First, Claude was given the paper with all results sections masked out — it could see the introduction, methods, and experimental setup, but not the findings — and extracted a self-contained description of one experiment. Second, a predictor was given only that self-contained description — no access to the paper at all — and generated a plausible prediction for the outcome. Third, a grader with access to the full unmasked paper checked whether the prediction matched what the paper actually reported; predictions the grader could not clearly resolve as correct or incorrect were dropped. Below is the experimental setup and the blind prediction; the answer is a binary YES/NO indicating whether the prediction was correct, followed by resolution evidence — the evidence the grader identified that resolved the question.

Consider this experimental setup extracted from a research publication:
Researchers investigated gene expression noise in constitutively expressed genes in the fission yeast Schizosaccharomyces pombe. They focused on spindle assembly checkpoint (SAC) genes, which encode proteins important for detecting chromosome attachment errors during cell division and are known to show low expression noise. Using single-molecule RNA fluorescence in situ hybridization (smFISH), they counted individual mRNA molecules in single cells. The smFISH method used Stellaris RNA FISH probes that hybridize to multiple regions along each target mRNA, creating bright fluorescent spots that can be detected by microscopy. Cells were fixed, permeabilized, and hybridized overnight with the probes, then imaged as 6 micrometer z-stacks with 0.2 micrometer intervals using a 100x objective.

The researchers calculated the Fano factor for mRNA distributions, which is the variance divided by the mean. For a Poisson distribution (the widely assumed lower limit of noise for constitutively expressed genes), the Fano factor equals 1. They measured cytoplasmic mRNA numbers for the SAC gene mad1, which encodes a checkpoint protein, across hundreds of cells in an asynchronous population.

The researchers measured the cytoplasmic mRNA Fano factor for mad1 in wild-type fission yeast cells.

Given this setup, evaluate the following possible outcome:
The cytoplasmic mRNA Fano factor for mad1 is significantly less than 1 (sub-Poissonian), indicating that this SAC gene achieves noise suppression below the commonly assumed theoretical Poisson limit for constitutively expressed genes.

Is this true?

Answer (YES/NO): YES